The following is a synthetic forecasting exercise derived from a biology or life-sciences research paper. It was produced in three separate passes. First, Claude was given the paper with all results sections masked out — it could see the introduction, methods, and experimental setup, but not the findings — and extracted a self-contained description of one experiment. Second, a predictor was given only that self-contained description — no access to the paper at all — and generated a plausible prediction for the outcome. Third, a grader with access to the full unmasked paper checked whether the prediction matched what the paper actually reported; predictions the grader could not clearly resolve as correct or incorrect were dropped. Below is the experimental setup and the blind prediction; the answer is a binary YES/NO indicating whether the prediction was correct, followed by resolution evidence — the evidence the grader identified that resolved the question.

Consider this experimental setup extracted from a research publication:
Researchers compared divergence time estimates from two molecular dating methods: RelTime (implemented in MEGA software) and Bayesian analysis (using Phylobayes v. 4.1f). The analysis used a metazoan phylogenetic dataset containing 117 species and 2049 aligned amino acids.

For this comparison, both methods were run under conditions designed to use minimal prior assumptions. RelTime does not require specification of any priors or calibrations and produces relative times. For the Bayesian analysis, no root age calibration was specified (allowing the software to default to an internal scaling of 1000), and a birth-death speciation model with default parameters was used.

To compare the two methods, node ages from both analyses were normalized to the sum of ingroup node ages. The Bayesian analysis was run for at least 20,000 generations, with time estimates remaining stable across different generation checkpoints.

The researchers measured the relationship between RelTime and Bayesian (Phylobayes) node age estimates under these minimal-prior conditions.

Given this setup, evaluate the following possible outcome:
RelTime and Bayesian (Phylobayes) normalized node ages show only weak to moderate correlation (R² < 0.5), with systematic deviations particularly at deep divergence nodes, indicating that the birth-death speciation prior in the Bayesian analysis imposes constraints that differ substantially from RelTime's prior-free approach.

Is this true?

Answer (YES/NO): NO